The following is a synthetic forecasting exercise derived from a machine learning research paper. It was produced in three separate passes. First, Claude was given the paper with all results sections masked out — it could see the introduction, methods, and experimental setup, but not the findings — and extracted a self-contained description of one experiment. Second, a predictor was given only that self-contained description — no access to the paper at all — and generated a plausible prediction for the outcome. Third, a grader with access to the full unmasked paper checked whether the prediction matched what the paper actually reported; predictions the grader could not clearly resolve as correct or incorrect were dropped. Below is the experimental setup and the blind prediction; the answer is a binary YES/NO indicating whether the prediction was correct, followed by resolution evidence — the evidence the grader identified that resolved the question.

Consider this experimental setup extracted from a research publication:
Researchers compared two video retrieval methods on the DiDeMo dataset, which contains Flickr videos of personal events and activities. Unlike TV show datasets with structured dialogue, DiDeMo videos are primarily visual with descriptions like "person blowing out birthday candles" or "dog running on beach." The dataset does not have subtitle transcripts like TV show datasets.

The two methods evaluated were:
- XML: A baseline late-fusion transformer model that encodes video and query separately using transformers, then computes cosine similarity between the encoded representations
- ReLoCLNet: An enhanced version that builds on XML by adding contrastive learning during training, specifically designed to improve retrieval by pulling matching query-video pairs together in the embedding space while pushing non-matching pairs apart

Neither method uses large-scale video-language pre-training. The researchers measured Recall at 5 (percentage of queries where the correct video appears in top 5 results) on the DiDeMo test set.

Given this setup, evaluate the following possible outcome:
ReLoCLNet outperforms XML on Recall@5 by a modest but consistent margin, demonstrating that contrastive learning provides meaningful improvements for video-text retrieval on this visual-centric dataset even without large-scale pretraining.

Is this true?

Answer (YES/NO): NO